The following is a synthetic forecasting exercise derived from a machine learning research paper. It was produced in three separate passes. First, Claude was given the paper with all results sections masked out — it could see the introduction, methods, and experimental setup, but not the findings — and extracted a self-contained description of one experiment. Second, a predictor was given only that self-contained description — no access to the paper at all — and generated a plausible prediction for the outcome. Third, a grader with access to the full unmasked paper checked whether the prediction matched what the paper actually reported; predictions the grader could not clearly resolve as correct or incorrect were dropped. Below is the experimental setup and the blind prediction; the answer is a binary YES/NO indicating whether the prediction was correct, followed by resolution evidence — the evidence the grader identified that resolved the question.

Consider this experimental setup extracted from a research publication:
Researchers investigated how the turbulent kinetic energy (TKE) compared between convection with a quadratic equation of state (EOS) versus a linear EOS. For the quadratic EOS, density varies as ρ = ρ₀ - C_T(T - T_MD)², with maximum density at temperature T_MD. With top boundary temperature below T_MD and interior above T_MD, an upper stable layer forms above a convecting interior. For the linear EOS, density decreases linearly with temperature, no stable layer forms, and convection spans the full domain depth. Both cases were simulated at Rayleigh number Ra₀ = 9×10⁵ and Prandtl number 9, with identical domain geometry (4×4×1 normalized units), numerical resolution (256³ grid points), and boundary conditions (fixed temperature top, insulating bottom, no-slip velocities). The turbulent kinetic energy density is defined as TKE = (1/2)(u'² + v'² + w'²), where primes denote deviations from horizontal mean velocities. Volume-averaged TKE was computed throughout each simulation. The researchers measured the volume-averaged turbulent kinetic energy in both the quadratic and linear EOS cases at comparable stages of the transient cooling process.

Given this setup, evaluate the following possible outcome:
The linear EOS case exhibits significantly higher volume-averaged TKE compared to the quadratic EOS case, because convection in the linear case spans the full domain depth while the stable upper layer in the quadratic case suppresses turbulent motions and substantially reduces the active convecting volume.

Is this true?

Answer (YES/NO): YES